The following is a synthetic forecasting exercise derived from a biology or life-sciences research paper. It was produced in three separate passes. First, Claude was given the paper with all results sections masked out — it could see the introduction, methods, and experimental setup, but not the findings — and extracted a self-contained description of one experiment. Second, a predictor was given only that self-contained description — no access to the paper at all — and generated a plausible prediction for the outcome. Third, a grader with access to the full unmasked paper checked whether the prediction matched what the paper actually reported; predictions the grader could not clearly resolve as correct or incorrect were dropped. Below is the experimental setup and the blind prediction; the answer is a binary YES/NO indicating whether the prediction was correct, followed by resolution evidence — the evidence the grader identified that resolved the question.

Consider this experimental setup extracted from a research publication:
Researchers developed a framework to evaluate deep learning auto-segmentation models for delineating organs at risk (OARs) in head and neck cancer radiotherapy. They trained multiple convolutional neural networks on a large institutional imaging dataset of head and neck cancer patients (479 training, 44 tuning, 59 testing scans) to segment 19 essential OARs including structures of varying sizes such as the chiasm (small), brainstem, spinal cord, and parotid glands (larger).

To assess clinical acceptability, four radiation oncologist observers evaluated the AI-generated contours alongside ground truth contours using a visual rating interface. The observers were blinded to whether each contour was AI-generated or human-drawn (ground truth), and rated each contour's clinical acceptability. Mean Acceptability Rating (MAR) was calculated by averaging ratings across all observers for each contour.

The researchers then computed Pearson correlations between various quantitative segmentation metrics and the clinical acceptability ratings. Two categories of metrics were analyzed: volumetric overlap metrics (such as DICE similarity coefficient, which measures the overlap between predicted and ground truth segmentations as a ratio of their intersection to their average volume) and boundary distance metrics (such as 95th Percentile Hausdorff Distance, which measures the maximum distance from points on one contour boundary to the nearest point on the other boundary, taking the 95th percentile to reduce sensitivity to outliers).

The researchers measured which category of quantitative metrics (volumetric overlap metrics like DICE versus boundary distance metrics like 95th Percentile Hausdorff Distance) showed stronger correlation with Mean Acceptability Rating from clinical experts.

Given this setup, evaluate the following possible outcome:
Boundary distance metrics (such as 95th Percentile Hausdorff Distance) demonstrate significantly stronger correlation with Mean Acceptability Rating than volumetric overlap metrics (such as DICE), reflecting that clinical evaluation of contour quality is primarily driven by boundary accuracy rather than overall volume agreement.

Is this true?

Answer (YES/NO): YES